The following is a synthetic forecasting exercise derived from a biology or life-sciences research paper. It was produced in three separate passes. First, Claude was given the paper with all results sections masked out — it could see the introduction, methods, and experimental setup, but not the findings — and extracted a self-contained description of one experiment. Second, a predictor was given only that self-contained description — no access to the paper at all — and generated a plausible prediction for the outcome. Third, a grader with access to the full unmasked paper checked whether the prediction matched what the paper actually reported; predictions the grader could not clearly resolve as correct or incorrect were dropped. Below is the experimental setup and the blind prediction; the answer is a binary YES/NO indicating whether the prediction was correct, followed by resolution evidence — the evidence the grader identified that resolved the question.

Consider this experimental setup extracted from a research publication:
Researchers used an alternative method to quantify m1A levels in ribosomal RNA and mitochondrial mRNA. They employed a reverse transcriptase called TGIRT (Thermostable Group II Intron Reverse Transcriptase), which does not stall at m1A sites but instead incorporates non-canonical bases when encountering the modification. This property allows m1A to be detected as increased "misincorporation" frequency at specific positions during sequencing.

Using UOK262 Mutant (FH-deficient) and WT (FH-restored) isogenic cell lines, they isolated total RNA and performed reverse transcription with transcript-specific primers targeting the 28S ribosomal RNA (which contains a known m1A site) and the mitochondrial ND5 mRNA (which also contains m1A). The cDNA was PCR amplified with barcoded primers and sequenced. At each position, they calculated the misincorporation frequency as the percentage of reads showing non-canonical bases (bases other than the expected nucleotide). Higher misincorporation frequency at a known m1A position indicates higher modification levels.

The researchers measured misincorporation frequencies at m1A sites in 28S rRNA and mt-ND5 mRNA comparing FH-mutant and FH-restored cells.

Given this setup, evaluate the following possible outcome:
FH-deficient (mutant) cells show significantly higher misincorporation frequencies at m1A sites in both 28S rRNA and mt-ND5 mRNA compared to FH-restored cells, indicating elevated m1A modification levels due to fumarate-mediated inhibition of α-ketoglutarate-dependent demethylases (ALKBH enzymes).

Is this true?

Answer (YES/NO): NO